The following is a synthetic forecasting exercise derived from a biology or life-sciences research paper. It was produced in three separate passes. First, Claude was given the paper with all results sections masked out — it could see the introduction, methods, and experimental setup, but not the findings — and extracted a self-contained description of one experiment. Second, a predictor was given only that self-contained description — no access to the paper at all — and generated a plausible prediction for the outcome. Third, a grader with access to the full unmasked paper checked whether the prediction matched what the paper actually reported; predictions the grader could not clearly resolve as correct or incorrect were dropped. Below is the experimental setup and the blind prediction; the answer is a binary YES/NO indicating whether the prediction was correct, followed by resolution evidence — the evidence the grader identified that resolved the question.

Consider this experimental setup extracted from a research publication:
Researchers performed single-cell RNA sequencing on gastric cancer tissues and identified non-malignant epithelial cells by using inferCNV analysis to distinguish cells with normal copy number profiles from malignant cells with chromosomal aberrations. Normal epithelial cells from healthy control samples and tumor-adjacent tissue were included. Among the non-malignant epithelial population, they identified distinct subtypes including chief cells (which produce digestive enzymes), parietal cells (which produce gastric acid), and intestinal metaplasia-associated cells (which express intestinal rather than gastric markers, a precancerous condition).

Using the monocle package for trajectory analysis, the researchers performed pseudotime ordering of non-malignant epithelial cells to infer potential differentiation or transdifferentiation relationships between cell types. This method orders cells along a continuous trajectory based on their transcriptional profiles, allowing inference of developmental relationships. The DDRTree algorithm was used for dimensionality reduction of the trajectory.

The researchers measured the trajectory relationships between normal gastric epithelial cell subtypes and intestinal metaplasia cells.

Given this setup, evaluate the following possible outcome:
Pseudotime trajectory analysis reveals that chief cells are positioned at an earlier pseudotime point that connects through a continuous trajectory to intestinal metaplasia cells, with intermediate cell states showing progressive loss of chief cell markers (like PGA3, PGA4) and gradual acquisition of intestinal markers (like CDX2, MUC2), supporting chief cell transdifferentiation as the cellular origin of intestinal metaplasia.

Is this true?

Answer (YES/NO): YES